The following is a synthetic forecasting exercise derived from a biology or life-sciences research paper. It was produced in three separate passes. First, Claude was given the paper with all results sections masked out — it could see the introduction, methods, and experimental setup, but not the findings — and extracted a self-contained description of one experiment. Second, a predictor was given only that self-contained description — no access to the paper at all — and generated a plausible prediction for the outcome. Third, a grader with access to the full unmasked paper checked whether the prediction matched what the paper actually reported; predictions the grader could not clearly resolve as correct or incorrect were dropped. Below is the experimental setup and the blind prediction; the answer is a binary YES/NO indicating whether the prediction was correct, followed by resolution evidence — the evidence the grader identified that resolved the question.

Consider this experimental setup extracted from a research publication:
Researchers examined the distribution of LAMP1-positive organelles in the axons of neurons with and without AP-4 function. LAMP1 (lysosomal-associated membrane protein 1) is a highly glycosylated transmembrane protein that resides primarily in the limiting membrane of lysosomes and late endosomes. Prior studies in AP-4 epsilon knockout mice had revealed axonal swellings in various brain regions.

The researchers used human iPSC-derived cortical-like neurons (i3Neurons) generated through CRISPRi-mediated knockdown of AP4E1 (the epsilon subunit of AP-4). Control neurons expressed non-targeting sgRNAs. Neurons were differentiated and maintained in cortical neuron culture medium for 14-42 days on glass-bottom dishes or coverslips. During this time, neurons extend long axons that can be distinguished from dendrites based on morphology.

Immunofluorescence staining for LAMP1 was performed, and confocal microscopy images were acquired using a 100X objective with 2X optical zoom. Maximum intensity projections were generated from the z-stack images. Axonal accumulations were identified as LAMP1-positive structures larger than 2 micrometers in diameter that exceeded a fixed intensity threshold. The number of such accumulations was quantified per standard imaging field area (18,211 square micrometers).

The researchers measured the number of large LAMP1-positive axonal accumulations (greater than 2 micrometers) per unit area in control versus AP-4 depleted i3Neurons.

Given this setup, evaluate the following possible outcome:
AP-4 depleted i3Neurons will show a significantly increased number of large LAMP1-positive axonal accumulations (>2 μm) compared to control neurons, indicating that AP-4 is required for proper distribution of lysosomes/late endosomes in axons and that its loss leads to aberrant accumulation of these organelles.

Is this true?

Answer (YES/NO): YES